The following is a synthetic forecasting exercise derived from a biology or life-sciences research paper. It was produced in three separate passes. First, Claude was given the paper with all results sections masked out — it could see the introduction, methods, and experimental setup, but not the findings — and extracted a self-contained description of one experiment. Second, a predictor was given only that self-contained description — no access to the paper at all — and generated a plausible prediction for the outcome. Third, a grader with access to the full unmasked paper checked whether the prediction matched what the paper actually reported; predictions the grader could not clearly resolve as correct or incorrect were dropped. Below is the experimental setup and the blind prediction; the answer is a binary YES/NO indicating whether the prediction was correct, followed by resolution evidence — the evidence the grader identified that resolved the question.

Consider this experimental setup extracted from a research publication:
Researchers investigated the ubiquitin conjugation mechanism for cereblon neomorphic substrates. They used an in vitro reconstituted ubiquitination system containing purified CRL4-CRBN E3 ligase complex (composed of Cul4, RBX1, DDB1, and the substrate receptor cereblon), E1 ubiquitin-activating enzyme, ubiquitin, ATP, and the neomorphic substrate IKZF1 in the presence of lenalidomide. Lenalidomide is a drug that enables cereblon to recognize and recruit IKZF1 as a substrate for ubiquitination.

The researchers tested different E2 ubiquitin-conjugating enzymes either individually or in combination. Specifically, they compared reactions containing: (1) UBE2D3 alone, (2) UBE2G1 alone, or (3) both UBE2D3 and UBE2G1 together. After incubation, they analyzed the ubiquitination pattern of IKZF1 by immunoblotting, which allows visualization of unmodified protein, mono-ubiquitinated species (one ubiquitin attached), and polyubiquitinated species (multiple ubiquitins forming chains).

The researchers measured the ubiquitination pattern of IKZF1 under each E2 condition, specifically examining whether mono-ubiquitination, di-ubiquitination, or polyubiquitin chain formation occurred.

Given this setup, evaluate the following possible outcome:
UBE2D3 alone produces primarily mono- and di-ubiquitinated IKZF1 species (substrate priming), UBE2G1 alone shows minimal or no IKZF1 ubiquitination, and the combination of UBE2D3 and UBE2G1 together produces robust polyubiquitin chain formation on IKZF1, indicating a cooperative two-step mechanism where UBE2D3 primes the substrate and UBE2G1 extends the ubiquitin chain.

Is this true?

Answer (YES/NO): YES